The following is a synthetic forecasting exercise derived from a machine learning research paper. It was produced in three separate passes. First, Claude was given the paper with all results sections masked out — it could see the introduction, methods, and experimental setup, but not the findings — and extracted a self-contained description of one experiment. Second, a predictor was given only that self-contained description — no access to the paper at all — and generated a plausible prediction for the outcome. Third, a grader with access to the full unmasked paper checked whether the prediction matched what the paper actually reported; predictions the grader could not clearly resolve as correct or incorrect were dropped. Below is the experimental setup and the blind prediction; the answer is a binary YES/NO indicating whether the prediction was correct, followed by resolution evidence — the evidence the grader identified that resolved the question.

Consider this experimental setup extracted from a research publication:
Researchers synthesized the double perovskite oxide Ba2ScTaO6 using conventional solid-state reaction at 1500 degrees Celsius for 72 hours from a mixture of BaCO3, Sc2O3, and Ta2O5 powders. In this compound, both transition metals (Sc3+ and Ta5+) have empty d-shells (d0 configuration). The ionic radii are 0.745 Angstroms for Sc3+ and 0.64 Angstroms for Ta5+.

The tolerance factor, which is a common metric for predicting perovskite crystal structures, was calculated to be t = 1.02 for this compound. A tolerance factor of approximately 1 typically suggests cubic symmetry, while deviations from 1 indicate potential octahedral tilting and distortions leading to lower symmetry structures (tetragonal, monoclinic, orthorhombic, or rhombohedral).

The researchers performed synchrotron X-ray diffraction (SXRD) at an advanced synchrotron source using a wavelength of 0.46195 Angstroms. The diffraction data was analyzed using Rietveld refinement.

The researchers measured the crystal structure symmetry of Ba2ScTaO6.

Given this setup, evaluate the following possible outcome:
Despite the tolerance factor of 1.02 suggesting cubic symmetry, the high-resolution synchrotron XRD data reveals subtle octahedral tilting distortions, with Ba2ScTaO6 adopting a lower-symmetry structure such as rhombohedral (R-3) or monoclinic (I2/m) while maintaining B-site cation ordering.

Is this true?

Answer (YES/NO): NO